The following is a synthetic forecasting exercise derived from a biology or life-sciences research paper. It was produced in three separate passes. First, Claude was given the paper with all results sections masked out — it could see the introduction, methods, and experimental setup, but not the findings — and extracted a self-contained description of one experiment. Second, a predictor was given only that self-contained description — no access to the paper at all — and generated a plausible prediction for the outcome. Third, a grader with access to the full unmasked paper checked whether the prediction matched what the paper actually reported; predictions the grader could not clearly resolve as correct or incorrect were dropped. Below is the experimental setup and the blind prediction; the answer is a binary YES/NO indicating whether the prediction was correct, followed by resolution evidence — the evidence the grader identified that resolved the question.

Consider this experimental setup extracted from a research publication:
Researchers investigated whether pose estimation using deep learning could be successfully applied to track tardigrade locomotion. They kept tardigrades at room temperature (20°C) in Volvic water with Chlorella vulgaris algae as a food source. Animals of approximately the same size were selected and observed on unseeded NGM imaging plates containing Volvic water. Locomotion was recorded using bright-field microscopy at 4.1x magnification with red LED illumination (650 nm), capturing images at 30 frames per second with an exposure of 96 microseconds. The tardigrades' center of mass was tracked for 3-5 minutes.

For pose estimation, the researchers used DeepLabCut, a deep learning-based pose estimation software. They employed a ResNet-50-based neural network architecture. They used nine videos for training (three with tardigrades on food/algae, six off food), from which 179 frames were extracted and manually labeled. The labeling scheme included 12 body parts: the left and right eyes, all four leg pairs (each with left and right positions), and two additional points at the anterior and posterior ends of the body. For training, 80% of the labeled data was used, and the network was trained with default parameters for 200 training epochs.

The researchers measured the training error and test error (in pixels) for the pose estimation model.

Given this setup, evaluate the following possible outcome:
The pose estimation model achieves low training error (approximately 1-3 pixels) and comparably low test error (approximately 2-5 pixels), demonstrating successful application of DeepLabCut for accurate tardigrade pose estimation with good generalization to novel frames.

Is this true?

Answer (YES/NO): NO